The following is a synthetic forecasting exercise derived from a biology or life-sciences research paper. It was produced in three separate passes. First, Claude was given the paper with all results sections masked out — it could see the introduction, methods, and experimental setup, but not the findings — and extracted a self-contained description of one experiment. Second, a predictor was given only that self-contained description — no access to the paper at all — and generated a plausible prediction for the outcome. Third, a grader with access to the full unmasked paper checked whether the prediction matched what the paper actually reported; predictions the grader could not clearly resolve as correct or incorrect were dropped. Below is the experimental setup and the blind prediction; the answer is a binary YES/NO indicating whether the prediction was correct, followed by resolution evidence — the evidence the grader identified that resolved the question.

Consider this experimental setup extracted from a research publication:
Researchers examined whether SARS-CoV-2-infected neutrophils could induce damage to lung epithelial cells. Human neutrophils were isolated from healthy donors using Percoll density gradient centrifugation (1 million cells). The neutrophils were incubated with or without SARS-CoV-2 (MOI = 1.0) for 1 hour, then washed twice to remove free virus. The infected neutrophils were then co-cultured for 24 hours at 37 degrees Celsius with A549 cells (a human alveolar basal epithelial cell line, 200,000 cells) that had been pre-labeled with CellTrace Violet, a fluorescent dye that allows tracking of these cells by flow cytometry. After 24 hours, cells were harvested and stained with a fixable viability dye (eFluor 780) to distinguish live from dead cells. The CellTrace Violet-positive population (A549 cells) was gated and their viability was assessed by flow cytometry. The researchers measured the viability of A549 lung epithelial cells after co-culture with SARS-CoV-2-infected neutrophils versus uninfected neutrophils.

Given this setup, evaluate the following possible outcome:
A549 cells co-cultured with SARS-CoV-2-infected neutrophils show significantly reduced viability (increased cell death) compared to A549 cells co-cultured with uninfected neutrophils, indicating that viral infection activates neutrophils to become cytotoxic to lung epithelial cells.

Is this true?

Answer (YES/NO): YES